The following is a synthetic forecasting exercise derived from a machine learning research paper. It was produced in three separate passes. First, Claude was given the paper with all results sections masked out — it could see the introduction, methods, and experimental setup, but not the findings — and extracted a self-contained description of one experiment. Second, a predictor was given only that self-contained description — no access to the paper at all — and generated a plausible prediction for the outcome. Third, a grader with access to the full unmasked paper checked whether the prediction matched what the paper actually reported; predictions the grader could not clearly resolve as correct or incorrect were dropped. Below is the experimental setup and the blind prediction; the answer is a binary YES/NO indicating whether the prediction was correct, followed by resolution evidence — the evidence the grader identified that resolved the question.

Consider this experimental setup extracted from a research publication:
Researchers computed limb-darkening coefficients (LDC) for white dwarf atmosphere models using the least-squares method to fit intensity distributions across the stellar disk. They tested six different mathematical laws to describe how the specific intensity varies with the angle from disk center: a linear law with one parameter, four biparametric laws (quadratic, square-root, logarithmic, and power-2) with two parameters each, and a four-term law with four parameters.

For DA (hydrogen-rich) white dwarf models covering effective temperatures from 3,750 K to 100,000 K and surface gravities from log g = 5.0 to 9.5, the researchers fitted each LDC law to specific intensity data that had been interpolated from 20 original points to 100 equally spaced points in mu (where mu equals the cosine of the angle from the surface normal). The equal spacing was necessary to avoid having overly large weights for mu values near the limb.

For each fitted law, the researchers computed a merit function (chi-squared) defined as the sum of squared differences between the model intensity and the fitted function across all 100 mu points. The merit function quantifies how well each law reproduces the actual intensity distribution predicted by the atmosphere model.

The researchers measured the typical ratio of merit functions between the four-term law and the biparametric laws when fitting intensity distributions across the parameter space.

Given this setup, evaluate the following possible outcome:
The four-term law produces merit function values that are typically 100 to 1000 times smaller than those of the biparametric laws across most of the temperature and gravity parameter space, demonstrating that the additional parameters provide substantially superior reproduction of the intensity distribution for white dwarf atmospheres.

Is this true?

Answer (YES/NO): NO